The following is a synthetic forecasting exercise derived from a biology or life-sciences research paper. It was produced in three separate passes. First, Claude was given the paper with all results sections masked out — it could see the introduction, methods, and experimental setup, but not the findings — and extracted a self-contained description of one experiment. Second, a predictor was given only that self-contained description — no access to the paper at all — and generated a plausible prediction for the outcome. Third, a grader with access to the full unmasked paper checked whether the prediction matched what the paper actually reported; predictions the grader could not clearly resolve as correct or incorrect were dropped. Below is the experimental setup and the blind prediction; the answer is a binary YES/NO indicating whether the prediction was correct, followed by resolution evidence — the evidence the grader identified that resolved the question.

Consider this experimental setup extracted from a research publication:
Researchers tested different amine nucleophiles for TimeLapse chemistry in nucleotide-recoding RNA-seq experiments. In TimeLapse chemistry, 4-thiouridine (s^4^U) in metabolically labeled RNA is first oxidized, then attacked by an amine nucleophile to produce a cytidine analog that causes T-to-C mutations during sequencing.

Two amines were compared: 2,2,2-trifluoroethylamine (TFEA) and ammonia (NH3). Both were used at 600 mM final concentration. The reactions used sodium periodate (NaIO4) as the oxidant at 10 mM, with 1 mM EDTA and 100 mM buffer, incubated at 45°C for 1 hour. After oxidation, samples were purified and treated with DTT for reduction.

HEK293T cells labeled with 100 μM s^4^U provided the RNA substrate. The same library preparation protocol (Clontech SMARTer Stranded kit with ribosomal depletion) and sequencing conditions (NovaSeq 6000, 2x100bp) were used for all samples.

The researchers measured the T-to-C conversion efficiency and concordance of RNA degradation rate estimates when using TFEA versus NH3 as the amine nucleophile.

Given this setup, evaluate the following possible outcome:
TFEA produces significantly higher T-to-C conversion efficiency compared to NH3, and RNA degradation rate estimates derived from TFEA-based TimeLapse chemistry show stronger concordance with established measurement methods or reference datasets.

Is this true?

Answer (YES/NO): NO